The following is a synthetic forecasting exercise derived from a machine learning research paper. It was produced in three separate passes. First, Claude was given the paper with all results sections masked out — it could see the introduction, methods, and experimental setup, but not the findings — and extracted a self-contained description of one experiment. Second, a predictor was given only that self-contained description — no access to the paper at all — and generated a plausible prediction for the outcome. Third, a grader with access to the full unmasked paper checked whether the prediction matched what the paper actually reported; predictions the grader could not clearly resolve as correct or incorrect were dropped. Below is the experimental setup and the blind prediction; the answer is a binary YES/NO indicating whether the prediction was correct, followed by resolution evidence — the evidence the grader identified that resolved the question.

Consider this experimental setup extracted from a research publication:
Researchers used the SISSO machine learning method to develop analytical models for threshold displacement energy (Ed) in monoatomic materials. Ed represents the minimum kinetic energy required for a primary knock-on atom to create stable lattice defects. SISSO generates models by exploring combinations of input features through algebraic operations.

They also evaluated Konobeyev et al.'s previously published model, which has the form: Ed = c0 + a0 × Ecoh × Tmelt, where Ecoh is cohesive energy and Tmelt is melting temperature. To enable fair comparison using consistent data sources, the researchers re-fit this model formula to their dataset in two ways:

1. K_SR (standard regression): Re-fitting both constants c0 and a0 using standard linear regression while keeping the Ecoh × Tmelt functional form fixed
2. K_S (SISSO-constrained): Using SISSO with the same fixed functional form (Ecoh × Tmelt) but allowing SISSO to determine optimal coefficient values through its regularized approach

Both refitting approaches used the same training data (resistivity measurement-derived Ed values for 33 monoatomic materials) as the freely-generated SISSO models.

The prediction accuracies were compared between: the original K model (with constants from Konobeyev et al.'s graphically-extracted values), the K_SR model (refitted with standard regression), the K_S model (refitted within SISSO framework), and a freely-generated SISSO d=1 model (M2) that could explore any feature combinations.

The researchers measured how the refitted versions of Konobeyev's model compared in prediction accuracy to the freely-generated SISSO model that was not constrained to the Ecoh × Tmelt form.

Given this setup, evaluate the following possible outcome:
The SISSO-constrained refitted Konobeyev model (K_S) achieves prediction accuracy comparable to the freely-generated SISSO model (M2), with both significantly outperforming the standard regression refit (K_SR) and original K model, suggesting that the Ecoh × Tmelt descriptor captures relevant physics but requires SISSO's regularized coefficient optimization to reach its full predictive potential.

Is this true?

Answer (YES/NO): NO